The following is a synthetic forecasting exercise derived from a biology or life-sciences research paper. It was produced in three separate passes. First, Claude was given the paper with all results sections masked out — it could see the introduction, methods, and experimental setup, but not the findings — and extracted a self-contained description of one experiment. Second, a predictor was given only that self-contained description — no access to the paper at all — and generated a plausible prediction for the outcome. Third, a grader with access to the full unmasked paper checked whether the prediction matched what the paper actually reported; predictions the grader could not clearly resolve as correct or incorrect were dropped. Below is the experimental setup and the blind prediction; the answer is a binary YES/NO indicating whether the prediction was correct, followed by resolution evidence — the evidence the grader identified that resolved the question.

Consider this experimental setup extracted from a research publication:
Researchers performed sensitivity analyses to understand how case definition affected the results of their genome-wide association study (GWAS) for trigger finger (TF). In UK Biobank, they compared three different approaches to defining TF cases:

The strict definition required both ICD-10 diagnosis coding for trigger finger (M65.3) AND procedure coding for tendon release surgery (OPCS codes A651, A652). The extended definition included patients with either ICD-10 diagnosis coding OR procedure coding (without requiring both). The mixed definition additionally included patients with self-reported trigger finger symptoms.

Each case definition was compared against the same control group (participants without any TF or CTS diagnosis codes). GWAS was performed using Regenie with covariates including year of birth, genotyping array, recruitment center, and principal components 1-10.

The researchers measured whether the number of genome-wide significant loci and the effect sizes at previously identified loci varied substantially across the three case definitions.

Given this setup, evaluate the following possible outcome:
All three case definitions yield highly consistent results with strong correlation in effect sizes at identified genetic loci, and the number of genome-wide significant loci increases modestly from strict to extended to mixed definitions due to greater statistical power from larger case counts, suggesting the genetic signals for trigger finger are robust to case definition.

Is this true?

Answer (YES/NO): NO